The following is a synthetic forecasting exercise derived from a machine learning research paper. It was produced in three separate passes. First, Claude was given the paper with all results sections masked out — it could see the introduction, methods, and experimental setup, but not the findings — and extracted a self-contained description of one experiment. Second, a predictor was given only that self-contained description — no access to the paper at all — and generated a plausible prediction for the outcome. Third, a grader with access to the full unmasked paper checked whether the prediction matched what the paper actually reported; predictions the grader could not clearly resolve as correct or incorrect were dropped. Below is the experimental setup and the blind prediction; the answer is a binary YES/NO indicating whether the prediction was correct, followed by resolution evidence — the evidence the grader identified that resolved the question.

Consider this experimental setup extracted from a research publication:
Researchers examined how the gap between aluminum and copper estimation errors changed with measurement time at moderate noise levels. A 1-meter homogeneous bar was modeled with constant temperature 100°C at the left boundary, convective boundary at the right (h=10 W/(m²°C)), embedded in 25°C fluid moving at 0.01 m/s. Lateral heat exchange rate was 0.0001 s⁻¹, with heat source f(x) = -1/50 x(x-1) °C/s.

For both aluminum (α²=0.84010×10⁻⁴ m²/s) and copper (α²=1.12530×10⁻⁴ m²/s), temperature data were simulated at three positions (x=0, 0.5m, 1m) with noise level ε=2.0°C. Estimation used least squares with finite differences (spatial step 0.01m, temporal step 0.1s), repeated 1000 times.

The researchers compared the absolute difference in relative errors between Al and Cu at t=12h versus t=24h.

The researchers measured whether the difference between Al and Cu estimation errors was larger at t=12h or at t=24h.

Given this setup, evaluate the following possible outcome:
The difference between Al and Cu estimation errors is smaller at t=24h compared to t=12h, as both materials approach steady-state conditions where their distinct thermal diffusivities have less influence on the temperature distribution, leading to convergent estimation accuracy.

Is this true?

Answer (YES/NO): YES